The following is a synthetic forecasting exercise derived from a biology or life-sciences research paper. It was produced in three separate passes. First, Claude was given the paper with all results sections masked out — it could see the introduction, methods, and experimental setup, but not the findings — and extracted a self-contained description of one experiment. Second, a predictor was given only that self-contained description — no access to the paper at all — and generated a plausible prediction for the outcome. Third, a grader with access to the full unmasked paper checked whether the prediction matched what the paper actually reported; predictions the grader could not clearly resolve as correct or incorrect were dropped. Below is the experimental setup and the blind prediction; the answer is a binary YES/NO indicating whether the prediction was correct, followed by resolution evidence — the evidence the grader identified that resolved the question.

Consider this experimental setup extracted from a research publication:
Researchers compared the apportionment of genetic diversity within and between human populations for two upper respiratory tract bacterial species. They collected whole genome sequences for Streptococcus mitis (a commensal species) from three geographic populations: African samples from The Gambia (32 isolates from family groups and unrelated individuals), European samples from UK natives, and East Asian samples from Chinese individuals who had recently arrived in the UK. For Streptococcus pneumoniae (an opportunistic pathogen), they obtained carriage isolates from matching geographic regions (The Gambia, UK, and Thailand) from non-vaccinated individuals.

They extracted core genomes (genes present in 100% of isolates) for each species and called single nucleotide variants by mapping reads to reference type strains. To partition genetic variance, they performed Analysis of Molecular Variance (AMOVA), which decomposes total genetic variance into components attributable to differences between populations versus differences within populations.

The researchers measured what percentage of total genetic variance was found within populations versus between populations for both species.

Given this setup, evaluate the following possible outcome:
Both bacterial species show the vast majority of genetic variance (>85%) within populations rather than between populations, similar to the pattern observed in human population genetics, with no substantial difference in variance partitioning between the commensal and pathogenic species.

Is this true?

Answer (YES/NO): NO